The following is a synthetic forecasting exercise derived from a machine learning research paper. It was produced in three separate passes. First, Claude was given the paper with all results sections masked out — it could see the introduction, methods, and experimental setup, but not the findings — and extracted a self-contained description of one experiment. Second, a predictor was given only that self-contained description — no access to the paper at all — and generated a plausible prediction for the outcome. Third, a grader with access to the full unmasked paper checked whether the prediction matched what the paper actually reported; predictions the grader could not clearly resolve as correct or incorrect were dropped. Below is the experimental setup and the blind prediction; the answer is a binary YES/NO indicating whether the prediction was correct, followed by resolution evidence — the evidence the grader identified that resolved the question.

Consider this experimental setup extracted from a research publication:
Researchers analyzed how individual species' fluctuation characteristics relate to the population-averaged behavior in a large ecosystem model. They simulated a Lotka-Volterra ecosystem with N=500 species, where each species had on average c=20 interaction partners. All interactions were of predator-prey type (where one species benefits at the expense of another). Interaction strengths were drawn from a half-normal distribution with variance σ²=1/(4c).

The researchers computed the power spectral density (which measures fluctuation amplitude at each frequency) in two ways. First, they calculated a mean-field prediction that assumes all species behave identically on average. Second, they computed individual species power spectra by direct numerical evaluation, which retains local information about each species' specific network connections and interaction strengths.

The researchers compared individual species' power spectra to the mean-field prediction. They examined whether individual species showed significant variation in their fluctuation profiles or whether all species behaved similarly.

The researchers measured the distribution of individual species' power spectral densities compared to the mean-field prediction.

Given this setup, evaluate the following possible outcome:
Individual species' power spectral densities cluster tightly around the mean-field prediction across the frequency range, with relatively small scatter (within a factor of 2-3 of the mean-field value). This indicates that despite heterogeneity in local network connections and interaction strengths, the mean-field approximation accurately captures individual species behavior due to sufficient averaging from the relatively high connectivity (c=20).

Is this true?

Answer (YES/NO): NO